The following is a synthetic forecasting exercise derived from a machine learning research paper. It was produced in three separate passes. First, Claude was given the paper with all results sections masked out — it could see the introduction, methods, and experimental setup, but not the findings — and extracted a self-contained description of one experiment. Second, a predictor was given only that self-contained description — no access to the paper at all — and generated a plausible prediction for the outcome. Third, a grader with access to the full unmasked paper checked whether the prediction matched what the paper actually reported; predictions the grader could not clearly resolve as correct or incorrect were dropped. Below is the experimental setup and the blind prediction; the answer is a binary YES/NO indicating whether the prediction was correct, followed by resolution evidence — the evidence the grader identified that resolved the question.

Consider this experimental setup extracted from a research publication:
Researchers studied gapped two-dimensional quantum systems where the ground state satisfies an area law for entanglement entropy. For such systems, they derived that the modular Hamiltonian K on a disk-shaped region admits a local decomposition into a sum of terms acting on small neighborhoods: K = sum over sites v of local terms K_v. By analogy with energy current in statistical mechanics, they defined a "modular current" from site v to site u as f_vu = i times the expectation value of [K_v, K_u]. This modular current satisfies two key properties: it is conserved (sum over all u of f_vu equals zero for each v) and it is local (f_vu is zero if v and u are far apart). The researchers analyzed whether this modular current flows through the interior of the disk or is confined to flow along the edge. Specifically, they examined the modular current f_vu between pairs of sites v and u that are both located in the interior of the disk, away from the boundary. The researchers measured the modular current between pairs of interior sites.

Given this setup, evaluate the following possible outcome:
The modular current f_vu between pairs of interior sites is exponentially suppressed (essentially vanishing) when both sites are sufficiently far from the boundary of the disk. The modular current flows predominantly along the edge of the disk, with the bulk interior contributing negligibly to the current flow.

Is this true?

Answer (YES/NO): NO